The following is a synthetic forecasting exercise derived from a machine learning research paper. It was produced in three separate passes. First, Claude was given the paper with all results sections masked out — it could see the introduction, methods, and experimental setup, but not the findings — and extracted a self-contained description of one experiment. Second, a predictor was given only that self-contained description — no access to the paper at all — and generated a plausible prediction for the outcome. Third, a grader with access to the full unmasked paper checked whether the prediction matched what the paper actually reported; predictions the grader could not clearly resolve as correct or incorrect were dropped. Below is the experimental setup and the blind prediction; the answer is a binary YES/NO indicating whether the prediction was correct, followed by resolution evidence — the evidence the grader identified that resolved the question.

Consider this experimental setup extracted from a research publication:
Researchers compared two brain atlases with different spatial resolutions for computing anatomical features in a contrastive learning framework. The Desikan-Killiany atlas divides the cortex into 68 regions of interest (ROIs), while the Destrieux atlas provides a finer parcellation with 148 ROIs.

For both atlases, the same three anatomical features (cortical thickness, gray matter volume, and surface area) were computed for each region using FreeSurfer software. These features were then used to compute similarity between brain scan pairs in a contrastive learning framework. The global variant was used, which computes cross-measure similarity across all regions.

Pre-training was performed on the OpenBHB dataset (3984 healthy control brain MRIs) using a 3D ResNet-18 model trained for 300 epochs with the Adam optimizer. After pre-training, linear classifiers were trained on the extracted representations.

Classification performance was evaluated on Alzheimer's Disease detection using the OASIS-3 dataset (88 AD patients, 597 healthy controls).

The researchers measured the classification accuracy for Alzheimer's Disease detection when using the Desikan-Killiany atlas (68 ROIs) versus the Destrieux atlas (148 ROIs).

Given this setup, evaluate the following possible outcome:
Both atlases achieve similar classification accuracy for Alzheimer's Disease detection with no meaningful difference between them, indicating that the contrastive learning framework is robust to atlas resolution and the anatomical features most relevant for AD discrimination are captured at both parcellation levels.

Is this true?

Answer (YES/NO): YES